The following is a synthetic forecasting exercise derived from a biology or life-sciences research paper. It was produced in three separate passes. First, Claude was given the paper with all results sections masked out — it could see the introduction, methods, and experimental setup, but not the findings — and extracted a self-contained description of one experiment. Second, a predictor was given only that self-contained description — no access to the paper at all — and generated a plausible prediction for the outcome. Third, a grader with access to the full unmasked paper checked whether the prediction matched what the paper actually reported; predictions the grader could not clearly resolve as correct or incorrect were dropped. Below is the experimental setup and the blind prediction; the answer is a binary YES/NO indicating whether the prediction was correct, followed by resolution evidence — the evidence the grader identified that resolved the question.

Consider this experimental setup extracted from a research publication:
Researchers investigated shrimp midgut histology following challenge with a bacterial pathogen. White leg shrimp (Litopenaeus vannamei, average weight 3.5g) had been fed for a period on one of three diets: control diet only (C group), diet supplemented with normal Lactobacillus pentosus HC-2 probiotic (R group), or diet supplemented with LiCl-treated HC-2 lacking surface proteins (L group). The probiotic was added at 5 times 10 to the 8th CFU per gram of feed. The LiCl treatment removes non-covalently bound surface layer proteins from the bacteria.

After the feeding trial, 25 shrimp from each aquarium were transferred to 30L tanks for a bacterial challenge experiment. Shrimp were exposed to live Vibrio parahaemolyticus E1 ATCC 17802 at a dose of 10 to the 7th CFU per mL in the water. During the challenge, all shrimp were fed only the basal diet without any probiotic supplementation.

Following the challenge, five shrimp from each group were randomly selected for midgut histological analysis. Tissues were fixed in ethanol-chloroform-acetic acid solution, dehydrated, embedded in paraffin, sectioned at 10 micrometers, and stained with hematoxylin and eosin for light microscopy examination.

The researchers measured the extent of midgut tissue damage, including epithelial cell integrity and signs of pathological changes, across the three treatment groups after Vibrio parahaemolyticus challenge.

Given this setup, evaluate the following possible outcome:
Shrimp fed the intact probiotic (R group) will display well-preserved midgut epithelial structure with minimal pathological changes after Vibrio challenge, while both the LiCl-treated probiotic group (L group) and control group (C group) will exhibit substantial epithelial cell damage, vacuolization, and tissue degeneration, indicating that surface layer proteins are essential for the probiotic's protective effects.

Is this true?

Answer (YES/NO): YES